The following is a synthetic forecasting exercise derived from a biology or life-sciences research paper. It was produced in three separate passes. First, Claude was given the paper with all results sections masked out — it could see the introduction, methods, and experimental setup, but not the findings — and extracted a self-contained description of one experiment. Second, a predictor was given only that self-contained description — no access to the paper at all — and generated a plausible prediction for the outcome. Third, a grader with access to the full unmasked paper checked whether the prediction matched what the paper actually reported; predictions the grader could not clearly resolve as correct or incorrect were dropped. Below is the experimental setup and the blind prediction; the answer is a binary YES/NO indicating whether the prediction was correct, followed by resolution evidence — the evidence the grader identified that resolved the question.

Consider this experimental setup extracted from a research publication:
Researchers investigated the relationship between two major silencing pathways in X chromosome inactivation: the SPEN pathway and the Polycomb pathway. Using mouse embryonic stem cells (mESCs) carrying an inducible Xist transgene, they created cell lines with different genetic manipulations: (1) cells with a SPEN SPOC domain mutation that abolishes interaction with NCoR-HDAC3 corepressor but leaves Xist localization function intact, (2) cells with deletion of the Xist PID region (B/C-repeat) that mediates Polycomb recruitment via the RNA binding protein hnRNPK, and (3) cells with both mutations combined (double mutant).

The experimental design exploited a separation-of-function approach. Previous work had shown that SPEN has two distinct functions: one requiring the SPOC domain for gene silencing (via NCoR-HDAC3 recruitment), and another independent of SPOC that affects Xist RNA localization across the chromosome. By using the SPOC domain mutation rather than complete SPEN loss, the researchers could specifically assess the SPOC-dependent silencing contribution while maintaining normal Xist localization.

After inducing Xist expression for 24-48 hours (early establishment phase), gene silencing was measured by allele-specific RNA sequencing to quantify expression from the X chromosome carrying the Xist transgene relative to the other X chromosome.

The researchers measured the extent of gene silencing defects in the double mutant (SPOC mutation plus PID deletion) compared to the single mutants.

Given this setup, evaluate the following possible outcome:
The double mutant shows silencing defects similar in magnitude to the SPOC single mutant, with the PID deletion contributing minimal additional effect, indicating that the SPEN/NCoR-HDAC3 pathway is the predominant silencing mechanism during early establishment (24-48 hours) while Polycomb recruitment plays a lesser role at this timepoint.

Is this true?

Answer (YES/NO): NO